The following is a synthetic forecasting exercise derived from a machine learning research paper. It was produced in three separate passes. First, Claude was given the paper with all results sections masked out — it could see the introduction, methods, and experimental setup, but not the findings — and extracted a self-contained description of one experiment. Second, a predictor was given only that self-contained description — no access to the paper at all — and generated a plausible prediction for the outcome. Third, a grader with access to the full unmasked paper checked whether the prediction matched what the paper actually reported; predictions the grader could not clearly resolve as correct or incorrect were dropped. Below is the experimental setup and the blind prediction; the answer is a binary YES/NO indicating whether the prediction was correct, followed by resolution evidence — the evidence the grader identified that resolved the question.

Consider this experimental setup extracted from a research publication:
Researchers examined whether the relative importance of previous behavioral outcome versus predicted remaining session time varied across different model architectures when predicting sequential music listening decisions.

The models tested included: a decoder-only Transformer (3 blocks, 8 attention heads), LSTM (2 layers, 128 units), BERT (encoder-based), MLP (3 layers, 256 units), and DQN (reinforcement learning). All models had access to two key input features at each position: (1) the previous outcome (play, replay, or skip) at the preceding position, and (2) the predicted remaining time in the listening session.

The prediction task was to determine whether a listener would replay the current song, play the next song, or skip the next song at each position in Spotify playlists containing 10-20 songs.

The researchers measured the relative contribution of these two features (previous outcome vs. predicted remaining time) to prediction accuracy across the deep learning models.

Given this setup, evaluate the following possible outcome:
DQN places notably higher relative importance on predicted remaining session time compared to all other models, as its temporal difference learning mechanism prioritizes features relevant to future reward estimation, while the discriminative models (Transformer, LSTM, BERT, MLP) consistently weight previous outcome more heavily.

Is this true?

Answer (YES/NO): NO